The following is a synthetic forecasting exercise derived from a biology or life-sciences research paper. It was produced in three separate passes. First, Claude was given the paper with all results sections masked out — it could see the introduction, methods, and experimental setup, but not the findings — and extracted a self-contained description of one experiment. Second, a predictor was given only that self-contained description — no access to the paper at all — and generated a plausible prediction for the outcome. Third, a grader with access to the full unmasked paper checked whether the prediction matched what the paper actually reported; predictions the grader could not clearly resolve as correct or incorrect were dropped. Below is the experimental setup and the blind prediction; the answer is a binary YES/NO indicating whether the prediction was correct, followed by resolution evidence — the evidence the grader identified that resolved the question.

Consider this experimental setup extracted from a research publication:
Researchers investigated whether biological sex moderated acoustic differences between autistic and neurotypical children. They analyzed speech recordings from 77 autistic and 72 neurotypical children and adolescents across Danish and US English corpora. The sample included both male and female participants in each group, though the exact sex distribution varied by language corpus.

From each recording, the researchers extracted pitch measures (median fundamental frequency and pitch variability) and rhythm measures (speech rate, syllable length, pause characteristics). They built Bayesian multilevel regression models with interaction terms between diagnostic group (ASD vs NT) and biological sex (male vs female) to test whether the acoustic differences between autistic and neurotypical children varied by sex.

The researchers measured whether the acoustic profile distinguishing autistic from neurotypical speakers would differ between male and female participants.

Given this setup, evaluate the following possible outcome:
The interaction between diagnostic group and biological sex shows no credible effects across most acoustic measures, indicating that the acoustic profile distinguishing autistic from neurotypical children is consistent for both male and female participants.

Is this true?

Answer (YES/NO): NO